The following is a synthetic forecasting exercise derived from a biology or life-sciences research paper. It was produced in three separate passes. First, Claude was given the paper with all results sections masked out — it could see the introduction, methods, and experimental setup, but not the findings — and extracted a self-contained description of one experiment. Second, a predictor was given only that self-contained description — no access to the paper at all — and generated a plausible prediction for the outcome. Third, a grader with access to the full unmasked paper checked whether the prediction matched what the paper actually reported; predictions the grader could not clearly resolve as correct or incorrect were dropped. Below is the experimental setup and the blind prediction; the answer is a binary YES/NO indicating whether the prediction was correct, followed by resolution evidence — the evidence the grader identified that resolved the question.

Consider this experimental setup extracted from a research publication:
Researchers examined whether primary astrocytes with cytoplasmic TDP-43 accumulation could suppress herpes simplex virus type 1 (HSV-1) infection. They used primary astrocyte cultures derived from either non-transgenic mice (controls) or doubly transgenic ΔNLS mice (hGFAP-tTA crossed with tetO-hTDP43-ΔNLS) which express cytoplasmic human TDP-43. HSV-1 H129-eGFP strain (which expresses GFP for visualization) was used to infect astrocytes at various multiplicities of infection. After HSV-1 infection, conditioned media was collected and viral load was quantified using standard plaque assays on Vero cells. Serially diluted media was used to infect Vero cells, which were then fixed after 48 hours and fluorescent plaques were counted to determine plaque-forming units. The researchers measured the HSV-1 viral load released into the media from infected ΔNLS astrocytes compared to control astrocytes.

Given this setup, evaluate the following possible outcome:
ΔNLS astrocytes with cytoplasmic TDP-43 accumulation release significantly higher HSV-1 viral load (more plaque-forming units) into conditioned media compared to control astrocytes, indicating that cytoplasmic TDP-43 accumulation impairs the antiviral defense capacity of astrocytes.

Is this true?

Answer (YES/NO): YES